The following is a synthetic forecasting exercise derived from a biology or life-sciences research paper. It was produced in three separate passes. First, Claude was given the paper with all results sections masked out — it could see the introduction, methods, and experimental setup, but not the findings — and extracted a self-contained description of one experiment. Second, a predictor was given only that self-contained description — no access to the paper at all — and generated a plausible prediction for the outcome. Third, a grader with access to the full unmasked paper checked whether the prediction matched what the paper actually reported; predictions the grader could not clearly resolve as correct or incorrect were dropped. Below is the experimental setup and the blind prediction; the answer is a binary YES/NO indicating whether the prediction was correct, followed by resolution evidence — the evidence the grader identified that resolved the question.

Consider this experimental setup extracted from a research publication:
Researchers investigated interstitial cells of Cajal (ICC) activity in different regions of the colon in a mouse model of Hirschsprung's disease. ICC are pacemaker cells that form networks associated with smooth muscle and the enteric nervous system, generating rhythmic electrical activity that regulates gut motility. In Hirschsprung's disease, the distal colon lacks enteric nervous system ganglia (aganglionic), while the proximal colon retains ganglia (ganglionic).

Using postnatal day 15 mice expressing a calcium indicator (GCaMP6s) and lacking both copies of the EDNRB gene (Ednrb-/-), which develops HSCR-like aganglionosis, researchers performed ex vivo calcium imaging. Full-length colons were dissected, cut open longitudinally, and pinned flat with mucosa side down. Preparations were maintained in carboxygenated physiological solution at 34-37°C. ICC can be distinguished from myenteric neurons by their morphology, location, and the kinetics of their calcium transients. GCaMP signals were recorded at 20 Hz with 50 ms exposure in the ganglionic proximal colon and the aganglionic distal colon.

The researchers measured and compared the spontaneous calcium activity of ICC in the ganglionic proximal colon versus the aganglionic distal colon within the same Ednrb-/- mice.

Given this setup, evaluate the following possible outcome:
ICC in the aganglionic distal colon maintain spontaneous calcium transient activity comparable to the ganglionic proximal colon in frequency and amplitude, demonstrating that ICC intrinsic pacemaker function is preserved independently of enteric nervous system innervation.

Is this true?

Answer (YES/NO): NO